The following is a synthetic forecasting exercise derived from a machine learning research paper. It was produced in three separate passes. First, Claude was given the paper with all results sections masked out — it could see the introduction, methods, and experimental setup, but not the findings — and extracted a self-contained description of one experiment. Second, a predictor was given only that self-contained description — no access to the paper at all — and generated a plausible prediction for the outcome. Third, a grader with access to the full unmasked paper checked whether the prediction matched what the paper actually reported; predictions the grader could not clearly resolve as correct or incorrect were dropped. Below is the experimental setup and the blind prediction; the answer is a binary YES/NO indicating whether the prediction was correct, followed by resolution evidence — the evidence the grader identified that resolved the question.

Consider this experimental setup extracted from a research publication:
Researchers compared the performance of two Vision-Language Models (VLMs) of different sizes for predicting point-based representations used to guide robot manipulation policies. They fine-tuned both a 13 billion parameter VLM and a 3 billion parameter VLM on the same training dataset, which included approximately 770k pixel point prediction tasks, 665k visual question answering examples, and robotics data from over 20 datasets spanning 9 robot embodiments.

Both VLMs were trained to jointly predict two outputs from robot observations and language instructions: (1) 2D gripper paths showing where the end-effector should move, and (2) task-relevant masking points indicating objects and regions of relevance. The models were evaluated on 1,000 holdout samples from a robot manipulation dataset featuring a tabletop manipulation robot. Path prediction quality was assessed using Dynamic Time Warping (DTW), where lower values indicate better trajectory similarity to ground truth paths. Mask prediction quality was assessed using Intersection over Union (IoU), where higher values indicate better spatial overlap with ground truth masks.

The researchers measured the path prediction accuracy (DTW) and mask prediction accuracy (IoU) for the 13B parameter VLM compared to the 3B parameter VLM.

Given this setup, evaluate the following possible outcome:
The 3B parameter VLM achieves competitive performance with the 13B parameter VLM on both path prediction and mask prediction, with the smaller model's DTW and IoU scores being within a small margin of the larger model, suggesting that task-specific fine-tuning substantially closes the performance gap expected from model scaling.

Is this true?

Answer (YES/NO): YES